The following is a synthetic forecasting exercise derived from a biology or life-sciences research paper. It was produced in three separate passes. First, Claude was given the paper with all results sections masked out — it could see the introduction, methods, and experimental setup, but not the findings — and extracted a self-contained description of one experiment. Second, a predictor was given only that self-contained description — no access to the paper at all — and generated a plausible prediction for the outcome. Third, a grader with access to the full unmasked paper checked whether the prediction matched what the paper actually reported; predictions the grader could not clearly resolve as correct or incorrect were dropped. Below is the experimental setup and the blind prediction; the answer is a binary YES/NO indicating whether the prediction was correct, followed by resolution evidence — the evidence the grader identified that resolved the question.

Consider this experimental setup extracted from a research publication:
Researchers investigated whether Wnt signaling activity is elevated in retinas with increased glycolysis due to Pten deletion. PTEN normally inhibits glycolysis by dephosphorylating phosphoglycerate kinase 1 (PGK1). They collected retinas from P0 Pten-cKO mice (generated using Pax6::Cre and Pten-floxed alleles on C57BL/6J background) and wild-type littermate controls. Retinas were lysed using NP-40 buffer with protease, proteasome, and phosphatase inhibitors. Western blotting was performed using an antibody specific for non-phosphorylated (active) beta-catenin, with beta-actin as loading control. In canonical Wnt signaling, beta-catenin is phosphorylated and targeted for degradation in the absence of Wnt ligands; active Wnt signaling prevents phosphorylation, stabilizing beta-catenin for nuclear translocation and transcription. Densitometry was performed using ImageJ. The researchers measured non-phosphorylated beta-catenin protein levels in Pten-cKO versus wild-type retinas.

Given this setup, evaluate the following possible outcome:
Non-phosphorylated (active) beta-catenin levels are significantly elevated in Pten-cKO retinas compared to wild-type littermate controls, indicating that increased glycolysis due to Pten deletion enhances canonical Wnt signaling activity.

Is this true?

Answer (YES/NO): YES